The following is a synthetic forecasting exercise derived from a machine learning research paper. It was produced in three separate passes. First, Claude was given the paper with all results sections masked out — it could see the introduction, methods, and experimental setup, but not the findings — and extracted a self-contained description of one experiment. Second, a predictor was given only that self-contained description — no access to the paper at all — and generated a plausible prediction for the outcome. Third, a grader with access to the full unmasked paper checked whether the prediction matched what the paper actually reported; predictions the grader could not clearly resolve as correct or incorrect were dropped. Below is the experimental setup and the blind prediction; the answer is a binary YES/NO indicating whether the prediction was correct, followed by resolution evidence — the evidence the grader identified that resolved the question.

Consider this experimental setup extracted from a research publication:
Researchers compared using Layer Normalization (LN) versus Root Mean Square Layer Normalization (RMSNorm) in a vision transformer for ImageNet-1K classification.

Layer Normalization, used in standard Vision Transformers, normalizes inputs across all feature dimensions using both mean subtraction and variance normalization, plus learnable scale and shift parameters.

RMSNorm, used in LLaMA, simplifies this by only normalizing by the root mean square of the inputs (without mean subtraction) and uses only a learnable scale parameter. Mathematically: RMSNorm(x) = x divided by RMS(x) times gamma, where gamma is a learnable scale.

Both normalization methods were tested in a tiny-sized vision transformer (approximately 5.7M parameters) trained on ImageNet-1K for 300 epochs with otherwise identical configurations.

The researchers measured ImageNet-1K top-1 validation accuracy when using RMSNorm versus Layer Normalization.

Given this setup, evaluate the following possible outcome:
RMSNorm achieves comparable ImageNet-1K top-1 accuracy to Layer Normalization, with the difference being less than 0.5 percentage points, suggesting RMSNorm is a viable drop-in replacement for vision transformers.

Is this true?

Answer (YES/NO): YES